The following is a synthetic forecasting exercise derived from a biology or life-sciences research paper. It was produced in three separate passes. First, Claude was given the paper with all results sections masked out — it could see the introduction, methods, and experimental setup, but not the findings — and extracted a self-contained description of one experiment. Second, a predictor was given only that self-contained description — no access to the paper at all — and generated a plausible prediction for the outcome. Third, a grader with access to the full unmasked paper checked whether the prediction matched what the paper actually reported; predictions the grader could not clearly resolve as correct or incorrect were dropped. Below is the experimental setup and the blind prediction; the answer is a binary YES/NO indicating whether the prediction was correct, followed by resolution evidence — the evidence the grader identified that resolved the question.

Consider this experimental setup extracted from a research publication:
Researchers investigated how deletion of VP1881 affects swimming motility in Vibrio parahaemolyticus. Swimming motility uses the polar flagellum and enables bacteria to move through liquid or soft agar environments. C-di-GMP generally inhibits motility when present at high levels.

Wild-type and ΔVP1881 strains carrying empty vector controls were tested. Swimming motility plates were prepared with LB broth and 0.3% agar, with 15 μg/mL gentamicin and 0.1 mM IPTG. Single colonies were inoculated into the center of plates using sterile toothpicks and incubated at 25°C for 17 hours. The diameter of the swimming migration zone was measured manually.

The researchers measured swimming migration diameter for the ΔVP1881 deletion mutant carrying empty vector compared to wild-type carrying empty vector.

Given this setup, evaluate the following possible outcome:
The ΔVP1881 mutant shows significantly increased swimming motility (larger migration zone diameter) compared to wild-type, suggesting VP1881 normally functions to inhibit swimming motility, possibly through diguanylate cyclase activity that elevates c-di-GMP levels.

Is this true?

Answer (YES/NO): NO